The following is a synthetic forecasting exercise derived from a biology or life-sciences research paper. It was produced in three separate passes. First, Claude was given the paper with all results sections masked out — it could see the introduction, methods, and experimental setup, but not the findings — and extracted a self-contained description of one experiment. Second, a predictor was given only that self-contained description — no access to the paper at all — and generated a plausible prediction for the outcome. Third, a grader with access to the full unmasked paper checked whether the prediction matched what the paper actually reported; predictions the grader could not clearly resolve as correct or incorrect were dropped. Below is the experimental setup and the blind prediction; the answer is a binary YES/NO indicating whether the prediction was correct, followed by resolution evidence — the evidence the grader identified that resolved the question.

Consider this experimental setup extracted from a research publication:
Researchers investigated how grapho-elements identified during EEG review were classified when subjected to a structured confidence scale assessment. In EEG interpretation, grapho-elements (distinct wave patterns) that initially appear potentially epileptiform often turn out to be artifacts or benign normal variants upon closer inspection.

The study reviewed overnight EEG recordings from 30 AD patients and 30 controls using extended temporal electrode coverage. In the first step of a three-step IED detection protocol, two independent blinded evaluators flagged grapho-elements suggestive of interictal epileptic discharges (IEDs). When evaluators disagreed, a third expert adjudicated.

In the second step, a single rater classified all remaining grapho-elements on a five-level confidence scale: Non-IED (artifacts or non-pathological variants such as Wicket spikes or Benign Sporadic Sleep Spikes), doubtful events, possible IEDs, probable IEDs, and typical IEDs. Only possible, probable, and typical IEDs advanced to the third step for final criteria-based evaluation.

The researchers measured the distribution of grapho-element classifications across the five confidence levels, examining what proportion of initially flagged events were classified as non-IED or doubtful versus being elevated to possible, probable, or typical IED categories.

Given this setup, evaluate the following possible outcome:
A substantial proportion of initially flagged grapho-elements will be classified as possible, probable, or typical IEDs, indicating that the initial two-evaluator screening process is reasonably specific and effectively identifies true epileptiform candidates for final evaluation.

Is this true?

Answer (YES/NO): NO